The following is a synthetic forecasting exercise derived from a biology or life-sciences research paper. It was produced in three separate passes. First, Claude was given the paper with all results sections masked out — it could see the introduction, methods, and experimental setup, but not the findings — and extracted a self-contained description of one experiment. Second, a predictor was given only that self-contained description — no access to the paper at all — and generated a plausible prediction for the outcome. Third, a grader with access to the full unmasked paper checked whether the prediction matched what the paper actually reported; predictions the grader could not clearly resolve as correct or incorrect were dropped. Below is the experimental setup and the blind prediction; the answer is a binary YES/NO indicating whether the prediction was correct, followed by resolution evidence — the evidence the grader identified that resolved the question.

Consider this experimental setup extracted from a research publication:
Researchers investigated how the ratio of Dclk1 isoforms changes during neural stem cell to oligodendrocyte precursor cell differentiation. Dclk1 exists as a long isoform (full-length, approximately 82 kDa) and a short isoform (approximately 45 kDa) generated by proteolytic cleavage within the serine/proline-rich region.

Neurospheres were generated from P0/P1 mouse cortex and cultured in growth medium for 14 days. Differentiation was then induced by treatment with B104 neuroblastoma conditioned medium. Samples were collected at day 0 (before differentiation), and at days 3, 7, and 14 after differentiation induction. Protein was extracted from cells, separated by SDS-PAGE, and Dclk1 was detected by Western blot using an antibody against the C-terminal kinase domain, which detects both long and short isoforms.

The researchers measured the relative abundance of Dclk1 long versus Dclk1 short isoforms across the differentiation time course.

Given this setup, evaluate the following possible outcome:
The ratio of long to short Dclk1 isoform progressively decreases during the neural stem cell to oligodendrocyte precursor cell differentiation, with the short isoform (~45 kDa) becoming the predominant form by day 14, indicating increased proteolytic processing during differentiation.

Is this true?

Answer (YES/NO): NO